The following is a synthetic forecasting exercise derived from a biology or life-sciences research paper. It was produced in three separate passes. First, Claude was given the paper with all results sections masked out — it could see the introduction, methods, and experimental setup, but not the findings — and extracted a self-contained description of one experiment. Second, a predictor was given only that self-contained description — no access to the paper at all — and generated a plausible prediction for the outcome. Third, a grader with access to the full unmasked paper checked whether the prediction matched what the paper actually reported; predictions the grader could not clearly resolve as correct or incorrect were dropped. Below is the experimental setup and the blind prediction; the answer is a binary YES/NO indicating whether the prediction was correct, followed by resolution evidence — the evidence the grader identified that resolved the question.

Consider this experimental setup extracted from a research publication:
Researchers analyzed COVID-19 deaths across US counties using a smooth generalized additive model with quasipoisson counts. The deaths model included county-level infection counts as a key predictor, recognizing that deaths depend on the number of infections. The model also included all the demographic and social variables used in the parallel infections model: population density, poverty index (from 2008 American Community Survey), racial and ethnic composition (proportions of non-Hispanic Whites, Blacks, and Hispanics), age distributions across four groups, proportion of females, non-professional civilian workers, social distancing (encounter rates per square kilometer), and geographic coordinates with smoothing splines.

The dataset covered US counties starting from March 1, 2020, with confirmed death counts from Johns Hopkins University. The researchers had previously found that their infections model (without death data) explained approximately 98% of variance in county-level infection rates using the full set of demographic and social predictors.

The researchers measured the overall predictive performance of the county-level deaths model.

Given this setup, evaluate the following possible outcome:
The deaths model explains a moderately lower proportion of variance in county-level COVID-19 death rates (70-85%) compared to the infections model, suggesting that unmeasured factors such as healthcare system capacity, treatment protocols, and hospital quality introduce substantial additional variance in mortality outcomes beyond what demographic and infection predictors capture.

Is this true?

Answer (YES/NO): NO